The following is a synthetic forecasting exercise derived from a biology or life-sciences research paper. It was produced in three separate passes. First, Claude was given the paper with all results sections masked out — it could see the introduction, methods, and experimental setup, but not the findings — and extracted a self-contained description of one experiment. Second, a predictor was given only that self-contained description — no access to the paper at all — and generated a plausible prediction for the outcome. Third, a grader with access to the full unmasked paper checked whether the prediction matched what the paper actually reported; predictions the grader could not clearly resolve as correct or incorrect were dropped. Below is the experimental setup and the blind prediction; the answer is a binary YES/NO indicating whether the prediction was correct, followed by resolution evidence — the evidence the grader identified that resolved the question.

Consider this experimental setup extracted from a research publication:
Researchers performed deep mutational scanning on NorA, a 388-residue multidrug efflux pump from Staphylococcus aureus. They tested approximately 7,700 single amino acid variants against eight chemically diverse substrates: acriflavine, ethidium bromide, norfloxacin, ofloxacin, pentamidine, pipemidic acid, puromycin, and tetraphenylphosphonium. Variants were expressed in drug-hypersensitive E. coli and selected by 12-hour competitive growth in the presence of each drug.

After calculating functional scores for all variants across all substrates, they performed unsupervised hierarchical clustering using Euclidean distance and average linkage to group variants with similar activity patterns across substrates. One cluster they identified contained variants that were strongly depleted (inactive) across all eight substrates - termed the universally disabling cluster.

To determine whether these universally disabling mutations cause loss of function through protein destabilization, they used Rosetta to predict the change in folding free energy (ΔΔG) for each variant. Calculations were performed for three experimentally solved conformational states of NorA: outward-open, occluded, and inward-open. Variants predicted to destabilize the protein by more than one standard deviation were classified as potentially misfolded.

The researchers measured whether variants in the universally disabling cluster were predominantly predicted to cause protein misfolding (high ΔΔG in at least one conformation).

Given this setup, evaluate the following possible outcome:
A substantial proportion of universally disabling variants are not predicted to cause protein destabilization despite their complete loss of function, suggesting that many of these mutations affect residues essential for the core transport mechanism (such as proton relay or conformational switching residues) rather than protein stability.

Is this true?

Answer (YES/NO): YES